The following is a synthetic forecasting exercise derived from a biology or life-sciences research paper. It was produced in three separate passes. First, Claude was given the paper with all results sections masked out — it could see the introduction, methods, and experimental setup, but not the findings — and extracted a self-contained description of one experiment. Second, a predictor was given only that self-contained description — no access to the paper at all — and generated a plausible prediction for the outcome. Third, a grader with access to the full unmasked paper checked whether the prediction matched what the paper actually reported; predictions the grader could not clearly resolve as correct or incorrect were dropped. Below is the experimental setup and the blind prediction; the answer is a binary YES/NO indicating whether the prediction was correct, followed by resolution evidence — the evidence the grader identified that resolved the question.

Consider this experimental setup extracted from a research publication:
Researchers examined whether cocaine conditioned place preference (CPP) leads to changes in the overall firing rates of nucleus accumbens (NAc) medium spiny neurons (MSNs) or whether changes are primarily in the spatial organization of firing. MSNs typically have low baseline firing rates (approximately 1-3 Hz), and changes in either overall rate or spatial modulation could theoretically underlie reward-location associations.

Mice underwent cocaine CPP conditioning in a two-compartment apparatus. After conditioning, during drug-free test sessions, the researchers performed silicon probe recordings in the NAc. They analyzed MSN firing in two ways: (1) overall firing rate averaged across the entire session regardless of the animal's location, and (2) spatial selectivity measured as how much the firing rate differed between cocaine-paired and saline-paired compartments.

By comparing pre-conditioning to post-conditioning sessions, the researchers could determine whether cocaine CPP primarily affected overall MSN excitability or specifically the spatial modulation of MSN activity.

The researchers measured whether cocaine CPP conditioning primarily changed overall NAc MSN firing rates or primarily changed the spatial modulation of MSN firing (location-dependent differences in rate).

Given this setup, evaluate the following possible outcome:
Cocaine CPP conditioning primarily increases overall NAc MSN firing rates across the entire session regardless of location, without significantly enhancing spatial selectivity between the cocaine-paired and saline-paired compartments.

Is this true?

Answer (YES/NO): NO